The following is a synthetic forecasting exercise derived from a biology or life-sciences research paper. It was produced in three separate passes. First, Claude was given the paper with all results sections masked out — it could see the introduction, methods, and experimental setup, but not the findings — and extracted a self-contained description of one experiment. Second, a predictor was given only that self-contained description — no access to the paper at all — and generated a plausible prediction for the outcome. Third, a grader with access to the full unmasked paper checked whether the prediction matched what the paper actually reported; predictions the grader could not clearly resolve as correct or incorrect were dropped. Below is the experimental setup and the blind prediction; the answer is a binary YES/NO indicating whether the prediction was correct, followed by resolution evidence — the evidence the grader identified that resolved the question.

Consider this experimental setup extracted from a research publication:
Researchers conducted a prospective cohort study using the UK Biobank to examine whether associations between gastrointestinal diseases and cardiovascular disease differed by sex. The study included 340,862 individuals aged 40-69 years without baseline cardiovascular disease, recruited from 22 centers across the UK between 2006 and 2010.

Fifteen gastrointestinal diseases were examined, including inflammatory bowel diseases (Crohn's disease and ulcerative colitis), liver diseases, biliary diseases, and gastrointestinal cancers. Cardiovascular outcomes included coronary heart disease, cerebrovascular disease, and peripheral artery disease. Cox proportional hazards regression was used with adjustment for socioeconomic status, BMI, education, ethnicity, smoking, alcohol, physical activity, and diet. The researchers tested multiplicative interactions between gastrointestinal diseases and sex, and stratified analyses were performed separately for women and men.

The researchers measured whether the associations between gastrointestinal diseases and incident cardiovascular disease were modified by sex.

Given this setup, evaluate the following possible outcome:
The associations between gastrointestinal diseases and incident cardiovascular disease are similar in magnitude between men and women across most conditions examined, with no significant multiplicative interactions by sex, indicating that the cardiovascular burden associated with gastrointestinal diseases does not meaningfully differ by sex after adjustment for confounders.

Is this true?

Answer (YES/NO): NO